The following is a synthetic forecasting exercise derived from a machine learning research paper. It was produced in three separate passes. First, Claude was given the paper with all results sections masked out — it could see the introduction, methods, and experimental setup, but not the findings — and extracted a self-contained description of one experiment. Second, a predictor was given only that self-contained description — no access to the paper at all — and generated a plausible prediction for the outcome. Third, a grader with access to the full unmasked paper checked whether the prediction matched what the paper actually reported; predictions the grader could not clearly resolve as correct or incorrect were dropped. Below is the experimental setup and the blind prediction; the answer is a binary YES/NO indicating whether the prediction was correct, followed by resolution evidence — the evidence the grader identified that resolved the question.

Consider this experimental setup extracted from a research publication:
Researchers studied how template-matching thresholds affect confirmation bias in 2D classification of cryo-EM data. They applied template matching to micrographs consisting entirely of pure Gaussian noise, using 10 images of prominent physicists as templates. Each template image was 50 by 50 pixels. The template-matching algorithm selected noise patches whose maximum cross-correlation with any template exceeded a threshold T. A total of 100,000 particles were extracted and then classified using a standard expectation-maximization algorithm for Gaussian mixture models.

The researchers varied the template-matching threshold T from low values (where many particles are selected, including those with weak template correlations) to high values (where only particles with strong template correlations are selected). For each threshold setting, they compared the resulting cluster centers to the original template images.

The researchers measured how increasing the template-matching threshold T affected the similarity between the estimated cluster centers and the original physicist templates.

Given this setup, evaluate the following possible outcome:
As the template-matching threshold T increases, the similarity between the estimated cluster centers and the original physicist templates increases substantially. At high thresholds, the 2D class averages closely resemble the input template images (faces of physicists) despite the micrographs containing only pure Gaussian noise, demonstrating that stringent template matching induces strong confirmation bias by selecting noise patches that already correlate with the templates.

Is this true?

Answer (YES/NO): YES